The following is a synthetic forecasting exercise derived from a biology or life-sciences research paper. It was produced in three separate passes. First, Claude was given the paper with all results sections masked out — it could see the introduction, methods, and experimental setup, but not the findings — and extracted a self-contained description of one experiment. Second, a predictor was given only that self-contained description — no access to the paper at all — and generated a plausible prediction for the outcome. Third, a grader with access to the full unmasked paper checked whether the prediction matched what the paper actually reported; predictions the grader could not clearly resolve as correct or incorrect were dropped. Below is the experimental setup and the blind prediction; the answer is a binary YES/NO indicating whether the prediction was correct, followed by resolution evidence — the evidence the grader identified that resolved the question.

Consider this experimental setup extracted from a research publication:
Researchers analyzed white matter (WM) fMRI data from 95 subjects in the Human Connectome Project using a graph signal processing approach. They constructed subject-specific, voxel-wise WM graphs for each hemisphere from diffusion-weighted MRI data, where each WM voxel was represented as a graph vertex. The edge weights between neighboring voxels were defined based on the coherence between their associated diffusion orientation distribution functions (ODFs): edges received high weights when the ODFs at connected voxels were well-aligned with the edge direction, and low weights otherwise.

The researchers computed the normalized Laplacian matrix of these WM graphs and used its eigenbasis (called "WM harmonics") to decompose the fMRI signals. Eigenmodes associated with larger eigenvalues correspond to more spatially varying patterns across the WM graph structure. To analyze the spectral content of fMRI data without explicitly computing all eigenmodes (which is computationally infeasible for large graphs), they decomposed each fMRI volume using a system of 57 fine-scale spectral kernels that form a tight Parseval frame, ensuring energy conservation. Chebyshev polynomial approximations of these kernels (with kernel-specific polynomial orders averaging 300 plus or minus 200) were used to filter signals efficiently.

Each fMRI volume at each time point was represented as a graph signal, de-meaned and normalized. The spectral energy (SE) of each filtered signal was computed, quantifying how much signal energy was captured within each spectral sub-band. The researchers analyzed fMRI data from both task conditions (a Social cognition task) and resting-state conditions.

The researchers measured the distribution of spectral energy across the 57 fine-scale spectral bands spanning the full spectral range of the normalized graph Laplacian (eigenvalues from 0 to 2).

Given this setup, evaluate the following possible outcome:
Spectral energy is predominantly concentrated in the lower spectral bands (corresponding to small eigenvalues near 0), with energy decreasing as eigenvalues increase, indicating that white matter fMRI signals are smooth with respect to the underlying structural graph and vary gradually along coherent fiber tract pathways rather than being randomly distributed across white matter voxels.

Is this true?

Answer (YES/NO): YES